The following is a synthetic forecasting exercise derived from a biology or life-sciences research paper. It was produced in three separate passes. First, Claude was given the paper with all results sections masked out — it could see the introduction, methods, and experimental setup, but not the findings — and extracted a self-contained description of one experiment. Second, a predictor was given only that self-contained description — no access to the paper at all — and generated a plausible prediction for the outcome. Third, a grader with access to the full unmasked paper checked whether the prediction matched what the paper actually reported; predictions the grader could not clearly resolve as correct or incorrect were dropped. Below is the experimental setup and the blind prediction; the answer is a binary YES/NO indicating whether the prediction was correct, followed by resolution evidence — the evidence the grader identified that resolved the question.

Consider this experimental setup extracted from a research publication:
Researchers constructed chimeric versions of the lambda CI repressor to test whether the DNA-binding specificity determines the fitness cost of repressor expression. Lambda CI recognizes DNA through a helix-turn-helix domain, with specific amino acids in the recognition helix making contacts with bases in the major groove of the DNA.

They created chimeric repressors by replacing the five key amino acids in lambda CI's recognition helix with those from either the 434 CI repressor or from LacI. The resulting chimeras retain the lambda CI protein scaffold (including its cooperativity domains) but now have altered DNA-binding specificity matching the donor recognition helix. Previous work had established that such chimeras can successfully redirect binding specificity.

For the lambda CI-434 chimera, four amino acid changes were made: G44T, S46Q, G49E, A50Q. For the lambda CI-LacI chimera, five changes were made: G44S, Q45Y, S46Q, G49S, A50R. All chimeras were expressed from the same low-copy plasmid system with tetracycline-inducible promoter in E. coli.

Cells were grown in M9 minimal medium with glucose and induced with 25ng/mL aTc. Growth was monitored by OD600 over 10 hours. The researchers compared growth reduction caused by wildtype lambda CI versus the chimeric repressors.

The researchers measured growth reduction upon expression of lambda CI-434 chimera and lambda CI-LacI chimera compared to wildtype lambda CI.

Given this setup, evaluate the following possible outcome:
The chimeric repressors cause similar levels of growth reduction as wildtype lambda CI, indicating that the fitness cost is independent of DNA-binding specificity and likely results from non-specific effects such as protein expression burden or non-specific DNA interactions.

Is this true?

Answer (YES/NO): NO